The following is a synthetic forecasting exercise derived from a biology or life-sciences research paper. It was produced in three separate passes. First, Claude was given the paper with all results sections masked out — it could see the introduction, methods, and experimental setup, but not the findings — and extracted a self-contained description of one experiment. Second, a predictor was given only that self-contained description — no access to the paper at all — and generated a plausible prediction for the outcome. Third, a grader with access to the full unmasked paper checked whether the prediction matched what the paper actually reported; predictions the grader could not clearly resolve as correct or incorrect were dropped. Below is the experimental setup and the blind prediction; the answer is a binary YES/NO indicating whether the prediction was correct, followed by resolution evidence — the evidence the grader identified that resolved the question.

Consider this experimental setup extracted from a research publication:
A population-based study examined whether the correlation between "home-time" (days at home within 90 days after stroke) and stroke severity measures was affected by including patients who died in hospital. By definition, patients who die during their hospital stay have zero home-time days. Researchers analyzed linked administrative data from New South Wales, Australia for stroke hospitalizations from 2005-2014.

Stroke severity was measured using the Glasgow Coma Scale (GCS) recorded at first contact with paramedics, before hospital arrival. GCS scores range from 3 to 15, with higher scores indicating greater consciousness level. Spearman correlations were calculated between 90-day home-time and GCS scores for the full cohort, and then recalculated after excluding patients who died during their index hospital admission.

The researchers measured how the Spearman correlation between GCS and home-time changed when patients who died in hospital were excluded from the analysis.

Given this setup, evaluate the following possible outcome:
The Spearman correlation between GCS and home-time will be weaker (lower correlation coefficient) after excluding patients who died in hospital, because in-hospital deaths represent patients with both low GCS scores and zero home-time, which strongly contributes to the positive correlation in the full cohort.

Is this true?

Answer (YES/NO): YES